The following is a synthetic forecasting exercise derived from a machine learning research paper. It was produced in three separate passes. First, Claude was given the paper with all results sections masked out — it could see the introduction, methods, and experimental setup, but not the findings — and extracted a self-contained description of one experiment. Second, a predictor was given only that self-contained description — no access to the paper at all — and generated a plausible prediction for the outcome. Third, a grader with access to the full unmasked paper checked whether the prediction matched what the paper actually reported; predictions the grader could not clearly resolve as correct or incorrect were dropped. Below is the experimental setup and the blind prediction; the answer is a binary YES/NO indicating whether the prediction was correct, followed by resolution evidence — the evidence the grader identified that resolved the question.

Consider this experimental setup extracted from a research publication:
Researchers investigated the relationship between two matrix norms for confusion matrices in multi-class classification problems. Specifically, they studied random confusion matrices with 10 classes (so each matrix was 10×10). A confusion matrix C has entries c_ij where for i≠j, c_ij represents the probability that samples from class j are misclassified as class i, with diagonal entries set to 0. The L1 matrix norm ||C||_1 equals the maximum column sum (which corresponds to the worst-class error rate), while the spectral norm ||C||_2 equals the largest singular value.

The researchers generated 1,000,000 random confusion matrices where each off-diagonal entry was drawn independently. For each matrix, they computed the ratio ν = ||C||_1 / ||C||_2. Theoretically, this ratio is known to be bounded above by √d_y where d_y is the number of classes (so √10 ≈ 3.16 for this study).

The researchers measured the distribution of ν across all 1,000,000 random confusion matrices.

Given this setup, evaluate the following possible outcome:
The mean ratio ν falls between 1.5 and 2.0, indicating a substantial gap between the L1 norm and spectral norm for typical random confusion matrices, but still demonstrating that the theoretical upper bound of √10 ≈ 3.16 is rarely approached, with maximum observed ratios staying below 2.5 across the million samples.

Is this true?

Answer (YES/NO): NO